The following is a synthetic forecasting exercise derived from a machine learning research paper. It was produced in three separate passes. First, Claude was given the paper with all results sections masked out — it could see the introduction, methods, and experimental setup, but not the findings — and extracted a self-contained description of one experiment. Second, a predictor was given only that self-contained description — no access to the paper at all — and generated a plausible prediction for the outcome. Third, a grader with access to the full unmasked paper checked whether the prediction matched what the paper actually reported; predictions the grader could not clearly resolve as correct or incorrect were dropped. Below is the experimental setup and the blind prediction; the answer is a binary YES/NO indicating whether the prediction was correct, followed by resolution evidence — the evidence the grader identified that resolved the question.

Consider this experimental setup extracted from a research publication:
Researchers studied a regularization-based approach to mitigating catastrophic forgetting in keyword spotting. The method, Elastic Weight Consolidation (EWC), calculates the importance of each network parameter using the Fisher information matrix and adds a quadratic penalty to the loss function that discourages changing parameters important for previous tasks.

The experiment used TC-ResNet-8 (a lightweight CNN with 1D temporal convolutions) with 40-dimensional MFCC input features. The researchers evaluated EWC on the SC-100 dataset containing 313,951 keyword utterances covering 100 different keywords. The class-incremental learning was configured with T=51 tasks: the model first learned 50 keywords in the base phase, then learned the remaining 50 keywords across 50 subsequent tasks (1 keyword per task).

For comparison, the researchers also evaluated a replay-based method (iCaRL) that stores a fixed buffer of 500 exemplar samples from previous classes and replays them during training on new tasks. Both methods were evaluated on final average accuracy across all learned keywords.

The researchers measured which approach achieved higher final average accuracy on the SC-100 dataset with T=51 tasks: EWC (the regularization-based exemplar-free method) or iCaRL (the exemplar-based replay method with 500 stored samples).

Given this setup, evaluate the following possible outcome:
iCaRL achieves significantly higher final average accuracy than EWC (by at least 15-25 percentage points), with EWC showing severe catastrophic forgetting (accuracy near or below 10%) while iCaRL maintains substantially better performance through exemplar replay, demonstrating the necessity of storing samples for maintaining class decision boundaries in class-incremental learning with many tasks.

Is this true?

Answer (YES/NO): NO